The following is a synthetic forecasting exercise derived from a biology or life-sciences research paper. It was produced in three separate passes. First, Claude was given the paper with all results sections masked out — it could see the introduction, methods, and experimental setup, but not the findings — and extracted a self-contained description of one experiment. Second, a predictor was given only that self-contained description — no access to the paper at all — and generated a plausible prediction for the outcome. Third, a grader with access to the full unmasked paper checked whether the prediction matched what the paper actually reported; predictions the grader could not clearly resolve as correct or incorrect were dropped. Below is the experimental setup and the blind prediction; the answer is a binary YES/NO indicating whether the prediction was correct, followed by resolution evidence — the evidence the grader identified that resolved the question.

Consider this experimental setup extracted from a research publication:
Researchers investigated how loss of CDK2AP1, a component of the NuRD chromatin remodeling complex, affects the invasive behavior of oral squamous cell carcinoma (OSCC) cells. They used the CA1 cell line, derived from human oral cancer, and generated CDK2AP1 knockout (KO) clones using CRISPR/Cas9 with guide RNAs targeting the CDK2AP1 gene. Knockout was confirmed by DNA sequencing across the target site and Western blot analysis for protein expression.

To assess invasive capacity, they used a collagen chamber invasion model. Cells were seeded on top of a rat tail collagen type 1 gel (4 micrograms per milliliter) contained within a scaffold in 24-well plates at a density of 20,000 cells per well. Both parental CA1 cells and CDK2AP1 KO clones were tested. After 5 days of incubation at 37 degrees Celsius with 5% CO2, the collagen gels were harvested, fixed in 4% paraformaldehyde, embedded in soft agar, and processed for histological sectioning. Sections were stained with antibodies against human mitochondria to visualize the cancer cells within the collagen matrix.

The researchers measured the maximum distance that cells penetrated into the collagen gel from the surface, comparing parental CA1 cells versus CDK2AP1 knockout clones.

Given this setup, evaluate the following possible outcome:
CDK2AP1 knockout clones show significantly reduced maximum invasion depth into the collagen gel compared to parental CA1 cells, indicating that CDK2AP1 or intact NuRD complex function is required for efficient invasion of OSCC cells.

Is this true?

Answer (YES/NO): NO